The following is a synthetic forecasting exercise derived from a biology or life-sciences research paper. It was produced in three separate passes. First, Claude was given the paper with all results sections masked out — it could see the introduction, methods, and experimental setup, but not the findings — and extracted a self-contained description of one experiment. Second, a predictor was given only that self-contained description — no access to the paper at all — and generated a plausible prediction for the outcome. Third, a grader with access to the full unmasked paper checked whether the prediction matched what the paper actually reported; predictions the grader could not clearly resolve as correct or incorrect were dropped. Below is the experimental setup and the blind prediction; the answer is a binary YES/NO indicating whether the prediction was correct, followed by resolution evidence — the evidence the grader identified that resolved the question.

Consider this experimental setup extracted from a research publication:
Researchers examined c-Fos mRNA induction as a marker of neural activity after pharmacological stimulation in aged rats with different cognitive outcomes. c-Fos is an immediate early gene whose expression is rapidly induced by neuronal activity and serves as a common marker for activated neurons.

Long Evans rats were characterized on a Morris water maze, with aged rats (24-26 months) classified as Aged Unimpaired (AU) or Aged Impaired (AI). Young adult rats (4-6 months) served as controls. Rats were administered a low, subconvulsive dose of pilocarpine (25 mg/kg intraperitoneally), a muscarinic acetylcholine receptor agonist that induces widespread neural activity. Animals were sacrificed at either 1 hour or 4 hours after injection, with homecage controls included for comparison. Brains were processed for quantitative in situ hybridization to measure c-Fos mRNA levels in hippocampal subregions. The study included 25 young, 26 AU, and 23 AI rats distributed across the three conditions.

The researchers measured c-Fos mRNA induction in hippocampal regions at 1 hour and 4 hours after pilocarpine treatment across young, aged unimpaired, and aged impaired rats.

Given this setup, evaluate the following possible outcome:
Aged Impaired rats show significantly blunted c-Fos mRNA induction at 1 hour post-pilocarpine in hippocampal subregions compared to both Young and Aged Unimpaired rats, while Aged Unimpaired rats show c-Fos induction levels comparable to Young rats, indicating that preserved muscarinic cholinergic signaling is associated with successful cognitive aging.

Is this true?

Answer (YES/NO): NO